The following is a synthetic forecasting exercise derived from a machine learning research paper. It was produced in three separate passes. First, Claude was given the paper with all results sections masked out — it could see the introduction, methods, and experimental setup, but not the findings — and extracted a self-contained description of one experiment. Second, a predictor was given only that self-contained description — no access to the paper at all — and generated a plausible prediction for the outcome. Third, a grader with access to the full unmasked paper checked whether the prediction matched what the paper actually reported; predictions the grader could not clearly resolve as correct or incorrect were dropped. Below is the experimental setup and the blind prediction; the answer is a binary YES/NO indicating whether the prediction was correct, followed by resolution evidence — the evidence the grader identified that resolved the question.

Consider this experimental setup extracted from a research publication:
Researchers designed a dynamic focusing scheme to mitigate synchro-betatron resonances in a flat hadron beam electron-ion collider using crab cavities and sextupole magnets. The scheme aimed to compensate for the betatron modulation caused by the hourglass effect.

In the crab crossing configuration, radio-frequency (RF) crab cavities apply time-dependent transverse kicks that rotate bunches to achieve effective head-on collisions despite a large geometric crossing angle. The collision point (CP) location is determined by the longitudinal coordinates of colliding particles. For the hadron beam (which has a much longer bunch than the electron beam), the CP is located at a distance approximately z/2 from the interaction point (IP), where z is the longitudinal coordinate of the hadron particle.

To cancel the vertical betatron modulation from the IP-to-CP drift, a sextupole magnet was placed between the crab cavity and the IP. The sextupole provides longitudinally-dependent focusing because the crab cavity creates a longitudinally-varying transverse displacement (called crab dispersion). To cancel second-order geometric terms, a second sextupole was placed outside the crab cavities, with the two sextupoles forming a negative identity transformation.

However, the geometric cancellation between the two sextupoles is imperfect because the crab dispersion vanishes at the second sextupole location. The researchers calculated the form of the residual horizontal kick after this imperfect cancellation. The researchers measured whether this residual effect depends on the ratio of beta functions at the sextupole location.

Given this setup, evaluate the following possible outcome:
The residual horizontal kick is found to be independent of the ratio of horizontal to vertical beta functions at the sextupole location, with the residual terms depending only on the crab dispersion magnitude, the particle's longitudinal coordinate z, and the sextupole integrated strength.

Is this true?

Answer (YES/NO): NO